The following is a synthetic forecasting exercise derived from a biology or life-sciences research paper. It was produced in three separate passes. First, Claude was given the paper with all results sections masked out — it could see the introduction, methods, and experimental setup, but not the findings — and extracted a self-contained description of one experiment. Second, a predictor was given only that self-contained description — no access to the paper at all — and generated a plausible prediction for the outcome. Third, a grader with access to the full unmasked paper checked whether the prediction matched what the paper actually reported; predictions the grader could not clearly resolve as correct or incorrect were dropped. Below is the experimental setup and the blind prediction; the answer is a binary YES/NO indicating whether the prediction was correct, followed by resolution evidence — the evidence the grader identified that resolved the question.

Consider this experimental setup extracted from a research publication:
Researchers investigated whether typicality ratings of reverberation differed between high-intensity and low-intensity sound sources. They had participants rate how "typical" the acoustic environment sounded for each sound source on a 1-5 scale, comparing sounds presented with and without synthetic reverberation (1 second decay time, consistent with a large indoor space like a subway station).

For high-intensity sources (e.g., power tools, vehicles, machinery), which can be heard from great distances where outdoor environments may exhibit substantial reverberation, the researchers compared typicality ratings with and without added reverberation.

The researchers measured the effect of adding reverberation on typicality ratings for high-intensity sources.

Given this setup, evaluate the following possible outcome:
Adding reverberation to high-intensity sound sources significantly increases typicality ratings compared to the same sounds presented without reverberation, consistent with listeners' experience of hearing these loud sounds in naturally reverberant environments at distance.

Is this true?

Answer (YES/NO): NO